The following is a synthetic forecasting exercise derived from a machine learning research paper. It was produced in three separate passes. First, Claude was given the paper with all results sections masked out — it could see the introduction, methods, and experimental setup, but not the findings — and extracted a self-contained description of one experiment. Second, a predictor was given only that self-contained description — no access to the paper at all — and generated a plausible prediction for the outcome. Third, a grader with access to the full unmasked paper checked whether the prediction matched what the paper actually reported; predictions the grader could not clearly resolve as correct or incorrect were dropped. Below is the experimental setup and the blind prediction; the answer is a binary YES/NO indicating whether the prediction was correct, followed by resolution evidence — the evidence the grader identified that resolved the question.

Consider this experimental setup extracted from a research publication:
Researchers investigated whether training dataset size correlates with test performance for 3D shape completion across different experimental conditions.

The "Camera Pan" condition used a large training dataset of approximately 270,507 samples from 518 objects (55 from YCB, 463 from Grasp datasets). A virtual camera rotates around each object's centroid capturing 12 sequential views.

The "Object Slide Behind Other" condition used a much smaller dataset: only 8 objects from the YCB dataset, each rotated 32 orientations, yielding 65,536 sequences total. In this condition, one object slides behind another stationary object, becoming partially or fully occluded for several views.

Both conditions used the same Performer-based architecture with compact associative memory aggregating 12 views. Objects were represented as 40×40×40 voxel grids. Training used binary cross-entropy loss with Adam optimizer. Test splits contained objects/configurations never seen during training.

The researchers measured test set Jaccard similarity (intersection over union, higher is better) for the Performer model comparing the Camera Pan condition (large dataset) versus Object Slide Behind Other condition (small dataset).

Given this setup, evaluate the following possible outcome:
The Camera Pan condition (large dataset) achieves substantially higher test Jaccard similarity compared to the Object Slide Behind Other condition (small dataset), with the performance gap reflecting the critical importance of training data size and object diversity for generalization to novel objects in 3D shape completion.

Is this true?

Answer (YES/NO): NO